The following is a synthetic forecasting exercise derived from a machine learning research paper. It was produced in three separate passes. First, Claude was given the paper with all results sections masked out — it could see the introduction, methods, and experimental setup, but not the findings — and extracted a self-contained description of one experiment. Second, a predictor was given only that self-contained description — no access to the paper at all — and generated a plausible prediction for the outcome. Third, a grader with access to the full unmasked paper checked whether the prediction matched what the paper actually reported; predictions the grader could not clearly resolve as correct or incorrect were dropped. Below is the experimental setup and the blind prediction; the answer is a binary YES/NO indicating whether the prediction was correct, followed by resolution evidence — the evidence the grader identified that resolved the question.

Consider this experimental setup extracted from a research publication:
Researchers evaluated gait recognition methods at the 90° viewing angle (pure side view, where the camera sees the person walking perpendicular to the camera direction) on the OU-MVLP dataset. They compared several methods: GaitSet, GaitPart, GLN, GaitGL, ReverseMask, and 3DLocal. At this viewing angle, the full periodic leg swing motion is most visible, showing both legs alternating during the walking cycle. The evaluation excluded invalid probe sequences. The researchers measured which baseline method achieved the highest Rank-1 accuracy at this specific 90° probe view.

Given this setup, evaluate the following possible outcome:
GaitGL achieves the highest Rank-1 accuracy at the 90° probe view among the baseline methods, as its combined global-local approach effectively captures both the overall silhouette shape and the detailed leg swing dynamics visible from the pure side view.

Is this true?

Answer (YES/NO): NO